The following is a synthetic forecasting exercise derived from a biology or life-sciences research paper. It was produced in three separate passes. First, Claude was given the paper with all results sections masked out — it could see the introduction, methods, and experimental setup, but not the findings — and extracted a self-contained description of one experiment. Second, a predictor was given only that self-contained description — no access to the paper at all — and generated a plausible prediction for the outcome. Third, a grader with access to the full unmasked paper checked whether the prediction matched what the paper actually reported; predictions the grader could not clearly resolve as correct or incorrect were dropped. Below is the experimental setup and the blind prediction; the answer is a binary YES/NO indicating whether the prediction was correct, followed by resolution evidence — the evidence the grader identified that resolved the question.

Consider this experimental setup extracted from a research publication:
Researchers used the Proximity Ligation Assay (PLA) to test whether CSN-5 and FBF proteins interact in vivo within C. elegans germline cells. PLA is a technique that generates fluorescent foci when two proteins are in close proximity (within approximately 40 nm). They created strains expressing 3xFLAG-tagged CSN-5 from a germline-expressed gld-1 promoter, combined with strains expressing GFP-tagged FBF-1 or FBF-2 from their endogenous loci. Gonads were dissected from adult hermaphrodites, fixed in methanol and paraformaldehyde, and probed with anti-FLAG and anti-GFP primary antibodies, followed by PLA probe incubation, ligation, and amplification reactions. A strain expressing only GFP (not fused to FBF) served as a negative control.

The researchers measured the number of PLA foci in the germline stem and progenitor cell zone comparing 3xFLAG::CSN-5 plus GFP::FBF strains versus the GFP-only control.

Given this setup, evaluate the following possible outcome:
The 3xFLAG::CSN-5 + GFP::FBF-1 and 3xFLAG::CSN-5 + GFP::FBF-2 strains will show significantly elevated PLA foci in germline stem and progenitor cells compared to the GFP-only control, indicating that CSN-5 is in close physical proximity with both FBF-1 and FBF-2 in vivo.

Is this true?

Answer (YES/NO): NO